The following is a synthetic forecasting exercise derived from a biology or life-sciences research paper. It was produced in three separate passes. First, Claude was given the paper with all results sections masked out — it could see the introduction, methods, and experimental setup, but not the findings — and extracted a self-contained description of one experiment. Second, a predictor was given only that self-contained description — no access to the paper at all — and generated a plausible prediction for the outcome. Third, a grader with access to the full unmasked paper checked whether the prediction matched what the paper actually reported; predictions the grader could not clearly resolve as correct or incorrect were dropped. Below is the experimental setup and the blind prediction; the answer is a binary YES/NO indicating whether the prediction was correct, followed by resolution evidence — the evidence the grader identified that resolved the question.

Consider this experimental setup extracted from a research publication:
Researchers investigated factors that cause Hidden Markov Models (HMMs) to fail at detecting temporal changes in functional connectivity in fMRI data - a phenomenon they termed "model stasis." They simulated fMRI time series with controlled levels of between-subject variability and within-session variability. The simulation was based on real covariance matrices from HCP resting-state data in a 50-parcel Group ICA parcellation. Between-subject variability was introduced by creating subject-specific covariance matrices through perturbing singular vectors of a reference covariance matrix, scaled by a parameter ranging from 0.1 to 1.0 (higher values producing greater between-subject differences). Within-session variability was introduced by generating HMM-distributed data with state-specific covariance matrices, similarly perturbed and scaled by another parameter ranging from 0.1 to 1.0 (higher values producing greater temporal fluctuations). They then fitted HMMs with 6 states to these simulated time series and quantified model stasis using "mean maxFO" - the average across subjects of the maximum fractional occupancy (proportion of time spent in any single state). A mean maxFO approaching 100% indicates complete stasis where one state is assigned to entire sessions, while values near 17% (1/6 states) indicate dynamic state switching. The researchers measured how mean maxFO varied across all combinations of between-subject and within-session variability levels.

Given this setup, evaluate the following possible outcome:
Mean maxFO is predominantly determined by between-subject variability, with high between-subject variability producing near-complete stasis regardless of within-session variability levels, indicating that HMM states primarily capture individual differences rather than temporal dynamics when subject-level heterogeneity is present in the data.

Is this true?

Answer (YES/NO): NO